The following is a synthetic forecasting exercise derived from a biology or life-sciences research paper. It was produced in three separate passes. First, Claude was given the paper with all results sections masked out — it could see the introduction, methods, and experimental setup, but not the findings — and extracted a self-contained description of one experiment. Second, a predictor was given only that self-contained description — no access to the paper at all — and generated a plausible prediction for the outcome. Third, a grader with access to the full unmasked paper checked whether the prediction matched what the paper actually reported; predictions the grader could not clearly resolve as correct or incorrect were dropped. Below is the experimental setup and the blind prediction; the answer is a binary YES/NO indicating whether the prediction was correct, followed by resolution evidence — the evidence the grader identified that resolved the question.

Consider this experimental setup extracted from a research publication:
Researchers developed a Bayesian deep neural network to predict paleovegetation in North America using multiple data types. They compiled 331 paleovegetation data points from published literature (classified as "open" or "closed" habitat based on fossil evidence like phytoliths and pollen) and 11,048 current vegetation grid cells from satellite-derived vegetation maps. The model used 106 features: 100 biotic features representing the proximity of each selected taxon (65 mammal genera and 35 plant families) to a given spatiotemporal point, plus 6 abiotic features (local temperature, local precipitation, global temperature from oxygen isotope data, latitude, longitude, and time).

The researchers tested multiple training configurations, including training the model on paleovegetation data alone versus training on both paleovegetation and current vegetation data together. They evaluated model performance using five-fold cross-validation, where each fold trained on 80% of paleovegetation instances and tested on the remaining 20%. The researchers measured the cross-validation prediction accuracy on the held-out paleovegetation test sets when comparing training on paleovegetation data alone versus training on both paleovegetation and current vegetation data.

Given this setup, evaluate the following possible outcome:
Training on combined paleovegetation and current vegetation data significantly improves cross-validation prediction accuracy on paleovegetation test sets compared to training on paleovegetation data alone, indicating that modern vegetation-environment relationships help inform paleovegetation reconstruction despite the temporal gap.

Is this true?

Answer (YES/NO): NO